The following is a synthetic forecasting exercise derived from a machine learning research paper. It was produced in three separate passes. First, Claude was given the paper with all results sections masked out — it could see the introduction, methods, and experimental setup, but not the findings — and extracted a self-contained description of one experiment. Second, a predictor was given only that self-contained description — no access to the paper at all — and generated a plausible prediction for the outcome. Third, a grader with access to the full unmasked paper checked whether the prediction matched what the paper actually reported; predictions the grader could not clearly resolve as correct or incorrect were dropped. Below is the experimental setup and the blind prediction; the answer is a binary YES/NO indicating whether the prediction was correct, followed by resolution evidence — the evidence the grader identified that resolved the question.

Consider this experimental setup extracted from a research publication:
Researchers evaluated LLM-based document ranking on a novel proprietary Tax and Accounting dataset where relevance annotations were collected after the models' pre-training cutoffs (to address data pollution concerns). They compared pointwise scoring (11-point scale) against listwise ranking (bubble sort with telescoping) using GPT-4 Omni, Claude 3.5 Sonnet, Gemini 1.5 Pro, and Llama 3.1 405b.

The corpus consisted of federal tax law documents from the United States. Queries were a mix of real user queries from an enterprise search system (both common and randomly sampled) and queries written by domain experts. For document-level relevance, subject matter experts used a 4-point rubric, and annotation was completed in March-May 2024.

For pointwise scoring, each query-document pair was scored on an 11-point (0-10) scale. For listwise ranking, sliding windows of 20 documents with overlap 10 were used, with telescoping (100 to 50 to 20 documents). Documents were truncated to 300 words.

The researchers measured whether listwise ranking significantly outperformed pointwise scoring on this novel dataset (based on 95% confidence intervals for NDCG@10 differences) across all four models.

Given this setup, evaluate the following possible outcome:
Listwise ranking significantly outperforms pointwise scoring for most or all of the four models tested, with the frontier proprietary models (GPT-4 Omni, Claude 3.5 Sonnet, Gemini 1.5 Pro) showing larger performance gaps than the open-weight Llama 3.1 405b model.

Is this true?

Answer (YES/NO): NO